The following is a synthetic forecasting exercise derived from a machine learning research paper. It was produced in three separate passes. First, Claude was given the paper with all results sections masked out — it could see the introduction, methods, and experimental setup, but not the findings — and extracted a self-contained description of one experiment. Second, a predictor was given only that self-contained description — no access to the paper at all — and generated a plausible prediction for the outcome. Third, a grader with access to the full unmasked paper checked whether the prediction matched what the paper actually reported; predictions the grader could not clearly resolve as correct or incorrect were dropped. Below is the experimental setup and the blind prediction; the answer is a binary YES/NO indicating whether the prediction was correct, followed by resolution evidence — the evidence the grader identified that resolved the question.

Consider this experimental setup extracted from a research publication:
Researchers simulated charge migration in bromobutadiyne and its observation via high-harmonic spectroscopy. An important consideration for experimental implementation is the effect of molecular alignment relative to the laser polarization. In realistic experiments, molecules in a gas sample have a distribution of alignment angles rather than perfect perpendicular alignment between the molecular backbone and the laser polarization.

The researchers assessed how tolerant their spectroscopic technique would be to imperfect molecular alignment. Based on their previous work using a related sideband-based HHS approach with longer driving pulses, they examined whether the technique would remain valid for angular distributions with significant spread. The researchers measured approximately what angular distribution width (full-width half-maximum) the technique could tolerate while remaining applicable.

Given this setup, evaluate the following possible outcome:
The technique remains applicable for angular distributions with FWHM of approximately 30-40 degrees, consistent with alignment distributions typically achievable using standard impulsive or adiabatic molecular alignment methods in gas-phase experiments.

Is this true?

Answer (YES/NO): YES